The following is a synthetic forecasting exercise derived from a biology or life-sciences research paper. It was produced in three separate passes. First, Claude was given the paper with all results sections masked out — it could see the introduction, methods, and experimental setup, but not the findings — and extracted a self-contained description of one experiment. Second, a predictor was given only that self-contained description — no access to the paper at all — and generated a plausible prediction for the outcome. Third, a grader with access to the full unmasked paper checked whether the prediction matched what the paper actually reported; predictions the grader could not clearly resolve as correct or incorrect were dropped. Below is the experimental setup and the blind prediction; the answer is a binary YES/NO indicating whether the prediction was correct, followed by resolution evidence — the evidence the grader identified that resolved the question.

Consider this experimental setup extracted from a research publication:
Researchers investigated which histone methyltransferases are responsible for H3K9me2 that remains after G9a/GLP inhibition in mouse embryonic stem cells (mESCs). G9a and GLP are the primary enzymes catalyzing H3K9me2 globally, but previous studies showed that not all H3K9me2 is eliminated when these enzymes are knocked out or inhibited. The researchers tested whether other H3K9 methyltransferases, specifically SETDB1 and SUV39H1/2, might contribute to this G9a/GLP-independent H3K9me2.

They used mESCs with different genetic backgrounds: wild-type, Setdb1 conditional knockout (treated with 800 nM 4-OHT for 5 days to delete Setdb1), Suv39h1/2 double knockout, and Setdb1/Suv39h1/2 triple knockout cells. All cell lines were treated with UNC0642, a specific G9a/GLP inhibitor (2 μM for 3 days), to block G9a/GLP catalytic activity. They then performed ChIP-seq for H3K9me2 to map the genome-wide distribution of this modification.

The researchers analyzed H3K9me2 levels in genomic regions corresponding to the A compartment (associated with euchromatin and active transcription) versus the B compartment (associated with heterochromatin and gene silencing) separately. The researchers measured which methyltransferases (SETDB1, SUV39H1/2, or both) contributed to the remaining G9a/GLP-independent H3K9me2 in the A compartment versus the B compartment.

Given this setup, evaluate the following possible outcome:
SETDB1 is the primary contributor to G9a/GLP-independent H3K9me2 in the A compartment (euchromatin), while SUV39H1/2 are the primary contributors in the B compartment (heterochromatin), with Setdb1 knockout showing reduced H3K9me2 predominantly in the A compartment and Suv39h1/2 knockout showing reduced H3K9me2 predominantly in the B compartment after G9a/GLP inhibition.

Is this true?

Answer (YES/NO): NO